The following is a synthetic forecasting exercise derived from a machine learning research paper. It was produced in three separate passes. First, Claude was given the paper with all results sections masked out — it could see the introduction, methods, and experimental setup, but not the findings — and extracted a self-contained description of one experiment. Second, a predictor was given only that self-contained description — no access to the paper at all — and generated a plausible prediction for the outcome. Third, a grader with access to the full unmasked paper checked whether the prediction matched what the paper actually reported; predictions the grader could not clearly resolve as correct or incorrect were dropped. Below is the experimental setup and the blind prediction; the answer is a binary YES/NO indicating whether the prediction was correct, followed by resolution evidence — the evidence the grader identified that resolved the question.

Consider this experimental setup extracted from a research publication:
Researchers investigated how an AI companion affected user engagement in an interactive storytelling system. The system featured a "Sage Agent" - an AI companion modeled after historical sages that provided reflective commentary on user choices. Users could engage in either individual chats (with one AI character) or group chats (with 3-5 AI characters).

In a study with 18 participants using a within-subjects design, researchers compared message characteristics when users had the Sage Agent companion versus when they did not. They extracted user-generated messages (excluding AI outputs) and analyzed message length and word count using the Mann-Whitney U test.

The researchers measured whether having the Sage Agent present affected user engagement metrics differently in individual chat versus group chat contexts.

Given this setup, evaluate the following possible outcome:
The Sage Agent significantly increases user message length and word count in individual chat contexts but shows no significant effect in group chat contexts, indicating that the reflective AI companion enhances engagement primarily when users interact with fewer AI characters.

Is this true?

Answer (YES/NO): NO